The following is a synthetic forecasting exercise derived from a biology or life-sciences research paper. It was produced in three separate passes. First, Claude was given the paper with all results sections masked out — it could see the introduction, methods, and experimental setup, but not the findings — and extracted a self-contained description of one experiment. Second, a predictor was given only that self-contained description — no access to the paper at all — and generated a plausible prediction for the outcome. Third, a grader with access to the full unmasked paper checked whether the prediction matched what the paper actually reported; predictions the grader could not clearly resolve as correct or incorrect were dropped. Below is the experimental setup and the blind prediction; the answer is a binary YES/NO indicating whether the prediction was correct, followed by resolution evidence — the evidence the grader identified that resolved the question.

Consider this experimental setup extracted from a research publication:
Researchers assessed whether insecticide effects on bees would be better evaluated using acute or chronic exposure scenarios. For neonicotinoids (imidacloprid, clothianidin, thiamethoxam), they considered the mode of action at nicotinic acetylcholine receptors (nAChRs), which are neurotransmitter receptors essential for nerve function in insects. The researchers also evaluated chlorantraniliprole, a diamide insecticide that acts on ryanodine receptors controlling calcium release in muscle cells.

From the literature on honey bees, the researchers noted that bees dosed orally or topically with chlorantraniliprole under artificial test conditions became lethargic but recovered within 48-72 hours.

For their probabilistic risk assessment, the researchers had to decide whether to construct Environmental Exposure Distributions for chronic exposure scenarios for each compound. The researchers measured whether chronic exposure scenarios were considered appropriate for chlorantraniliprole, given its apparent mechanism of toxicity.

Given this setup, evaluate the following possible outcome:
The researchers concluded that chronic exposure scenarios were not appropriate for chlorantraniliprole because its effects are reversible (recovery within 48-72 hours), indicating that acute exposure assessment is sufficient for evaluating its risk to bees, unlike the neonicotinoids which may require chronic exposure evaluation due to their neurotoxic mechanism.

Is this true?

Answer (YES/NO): NO